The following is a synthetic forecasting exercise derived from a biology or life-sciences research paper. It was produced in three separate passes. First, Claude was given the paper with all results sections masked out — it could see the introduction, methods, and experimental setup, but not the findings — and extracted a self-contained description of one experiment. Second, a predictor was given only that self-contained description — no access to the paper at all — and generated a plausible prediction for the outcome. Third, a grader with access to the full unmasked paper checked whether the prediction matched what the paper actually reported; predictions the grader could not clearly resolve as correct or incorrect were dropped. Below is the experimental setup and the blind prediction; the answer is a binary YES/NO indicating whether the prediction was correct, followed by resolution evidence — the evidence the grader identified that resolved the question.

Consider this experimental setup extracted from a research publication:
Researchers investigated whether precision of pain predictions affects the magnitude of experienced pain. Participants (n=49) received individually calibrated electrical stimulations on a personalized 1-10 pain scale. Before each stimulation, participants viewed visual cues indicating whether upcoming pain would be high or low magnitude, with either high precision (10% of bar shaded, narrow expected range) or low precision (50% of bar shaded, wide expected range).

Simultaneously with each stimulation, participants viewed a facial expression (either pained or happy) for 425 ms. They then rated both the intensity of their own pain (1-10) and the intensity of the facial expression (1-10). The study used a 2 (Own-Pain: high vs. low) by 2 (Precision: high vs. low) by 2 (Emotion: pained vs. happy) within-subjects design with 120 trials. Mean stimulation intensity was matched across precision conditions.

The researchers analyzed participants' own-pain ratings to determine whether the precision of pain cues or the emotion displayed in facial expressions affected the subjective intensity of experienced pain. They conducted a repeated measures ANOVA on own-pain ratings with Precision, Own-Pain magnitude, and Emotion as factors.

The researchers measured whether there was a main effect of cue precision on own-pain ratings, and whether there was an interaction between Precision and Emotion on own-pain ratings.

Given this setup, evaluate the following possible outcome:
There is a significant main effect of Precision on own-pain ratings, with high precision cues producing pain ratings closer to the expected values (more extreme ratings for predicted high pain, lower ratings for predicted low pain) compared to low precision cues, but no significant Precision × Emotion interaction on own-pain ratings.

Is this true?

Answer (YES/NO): NO